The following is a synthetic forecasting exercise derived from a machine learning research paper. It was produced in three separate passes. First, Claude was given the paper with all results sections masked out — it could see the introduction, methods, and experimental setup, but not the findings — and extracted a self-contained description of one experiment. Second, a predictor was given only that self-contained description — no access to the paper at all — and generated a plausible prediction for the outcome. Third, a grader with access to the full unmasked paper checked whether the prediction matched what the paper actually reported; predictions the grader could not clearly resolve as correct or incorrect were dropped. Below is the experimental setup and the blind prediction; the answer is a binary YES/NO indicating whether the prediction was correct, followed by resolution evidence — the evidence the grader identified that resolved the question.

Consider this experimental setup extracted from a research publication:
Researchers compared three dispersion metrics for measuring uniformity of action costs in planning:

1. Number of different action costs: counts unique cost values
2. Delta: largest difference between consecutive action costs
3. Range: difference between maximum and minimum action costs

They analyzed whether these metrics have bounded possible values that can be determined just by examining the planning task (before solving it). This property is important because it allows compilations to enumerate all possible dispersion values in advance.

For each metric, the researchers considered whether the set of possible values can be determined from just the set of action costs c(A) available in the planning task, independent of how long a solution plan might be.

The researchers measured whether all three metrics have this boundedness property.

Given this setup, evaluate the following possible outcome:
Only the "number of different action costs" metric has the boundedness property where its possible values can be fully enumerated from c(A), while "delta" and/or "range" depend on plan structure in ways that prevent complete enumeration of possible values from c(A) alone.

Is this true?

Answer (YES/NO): NO